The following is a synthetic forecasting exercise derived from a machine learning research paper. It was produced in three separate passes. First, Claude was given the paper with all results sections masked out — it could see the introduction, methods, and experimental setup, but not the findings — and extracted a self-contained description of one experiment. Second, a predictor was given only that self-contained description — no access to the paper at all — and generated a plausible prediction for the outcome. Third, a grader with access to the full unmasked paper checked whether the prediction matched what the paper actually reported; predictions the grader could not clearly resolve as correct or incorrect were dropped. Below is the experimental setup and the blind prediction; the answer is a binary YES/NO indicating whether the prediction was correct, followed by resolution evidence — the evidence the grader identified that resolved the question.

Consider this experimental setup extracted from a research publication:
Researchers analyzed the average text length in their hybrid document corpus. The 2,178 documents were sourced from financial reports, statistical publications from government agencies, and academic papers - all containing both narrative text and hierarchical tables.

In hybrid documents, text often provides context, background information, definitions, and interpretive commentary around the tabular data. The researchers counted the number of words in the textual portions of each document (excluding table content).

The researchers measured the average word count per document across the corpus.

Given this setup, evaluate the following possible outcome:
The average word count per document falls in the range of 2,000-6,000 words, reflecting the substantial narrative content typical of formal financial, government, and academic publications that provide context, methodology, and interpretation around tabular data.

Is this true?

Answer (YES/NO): NO